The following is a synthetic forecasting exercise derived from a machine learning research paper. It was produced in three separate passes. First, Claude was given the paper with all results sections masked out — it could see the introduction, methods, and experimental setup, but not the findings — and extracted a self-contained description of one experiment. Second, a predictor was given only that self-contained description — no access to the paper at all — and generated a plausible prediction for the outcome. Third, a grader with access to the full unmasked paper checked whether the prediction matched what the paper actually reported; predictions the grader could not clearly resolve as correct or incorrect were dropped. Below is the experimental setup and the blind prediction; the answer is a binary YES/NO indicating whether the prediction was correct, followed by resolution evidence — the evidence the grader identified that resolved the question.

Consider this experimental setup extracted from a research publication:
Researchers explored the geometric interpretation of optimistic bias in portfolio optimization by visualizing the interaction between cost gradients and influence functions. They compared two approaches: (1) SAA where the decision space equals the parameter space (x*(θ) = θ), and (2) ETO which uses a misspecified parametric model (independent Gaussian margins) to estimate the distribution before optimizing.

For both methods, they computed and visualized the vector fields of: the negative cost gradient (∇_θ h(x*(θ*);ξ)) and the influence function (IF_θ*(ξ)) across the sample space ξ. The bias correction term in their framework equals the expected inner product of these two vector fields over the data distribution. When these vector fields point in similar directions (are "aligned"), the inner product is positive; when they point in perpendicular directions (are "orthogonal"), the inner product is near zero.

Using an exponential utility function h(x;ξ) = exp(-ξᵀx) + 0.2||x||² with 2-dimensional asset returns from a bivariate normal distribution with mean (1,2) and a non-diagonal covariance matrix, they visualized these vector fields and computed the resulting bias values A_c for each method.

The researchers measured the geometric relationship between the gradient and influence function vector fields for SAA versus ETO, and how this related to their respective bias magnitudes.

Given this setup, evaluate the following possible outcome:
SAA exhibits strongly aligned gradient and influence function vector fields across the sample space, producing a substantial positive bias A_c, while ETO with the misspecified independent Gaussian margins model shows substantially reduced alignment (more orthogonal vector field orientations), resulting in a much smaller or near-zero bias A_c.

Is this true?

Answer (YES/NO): YES